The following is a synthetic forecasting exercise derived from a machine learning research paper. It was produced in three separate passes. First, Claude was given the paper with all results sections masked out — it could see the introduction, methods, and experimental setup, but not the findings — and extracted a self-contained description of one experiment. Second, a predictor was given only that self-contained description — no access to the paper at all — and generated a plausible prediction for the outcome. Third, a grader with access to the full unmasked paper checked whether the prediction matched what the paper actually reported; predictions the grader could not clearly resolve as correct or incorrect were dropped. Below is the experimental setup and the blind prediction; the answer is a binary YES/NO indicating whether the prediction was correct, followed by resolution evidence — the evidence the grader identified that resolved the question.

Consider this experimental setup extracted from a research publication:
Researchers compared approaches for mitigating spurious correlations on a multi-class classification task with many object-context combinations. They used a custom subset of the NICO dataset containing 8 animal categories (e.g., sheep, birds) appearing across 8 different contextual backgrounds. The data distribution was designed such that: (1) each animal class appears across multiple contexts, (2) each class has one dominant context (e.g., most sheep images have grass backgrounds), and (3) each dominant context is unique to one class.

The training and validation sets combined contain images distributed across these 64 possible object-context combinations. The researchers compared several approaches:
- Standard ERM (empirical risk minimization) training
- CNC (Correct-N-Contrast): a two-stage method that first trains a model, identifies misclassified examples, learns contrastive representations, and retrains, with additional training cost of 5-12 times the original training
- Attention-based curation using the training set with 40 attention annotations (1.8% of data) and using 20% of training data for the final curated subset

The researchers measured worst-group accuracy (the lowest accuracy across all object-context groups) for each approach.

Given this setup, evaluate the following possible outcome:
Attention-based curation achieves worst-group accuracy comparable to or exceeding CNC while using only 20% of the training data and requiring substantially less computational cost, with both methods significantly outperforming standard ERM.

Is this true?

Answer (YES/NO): YES